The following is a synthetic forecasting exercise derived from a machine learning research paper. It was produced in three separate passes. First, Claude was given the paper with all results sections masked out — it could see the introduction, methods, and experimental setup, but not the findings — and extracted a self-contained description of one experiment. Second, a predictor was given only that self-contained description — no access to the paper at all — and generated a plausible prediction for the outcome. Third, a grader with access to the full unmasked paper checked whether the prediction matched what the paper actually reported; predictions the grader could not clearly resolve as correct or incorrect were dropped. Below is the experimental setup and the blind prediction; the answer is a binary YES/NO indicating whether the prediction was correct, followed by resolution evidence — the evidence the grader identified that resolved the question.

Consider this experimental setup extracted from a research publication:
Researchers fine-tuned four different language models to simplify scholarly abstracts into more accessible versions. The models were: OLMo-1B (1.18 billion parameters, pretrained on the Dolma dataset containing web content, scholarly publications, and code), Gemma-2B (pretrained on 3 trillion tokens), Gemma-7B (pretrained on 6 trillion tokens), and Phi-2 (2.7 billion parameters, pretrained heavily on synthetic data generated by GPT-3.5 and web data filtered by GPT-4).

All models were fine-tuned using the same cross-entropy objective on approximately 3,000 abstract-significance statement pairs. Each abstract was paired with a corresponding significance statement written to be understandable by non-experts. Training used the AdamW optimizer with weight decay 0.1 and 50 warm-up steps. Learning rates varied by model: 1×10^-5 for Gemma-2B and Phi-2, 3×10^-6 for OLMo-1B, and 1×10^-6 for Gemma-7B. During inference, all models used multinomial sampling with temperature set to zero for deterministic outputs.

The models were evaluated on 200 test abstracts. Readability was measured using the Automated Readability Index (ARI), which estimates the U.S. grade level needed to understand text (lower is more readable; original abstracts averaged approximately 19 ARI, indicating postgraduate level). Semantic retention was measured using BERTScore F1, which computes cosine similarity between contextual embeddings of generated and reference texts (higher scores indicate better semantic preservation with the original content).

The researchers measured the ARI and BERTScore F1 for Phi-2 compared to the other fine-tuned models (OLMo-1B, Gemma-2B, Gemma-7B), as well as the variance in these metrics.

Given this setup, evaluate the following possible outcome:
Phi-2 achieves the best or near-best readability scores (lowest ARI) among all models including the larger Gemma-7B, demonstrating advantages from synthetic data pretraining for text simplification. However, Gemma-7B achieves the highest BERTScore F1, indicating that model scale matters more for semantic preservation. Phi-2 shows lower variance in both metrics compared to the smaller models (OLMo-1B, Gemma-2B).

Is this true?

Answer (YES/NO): NO